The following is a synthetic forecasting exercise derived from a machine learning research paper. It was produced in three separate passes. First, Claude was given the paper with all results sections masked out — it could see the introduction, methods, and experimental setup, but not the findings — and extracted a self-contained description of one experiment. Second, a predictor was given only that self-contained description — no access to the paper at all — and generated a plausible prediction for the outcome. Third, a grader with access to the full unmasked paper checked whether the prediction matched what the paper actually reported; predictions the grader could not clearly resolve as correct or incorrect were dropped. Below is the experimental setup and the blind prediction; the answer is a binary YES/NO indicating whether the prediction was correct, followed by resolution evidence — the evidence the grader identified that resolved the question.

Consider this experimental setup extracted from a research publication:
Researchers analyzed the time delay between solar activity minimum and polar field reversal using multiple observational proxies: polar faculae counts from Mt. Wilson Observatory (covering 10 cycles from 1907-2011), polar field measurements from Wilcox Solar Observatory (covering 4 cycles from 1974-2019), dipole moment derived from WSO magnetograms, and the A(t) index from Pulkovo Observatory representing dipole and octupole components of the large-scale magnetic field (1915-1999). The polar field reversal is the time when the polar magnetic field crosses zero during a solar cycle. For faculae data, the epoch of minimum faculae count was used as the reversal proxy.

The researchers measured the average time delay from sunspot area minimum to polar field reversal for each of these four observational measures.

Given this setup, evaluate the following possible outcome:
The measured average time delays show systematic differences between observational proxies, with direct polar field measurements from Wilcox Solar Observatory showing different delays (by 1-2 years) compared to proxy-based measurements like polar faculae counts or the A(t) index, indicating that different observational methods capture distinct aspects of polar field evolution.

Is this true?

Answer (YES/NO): NO